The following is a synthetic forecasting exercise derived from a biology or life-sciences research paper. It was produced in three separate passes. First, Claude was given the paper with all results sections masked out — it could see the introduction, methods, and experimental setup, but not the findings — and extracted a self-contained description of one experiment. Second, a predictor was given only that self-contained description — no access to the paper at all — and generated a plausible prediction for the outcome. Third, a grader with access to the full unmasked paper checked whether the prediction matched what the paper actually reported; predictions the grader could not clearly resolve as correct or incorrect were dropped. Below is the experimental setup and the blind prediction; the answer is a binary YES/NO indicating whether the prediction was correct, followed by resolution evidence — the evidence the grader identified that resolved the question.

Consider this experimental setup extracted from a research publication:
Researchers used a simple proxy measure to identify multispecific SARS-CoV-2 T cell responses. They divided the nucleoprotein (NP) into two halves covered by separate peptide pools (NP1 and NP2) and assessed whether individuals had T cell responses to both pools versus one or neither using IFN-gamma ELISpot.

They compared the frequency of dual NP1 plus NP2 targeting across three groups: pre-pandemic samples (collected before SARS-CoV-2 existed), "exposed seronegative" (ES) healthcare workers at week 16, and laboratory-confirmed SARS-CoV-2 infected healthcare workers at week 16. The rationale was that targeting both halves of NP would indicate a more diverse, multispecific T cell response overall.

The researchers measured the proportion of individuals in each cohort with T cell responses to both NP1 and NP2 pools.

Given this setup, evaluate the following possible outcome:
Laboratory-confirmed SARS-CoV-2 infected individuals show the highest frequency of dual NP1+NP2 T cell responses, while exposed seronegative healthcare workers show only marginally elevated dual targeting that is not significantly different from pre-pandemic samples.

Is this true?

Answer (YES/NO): NO